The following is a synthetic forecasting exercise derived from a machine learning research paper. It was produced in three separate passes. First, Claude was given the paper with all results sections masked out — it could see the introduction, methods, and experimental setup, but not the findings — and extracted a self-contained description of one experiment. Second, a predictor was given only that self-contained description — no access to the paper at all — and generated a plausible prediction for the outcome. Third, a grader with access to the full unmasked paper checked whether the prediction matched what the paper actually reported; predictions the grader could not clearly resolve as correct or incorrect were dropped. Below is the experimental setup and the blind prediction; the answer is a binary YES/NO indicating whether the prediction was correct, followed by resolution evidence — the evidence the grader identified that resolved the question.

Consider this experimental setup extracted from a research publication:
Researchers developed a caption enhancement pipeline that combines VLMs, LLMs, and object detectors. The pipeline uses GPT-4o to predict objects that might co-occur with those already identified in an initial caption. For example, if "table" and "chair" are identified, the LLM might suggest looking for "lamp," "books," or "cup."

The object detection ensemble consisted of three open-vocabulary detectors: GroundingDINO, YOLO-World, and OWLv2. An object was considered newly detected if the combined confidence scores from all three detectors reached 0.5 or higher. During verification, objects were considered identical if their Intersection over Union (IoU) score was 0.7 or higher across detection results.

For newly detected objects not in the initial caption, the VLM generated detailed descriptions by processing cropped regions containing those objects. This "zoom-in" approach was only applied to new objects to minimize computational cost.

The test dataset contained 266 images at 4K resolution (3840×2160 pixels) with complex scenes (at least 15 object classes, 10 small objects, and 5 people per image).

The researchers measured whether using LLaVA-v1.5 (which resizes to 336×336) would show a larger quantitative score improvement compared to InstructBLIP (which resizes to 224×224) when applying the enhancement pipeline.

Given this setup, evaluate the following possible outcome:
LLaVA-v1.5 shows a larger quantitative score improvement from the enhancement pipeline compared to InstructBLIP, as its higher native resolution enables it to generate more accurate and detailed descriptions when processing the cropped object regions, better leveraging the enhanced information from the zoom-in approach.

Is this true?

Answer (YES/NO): NO